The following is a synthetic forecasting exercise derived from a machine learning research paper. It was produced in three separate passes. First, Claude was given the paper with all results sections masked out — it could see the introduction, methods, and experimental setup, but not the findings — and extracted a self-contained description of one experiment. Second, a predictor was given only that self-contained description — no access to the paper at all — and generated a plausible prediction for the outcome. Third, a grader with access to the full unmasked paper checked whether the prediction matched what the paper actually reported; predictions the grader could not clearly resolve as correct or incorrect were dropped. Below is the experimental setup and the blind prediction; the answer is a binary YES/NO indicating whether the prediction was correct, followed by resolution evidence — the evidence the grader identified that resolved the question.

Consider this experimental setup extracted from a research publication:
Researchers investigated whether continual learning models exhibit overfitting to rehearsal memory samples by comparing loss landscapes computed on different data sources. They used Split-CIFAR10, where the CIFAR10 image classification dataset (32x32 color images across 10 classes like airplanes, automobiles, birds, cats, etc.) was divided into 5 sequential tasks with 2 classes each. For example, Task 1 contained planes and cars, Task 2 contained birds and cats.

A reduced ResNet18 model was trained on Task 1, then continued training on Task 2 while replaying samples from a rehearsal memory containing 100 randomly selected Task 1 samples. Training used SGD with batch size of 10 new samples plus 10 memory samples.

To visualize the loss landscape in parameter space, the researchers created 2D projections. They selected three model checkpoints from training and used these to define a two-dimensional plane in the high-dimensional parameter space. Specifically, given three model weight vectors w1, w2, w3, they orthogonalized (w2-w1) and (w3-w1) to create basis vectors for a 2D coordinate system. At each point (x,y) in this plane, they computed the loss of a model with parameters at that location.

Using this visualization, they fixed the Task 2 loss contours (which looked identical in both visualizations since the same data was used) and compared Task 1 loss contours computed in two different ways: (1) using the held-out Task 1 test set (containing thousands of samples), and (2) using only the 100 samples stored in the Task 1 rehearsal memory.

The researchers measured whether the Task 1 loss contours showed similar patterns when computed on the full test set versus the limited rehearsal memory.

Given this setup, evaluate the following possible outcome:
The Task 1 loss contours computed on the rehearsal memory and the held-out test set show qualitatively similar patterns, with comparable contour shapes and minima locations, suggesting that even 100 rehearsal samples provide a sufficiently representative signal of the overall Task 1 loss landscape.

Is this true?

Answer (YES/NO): NO